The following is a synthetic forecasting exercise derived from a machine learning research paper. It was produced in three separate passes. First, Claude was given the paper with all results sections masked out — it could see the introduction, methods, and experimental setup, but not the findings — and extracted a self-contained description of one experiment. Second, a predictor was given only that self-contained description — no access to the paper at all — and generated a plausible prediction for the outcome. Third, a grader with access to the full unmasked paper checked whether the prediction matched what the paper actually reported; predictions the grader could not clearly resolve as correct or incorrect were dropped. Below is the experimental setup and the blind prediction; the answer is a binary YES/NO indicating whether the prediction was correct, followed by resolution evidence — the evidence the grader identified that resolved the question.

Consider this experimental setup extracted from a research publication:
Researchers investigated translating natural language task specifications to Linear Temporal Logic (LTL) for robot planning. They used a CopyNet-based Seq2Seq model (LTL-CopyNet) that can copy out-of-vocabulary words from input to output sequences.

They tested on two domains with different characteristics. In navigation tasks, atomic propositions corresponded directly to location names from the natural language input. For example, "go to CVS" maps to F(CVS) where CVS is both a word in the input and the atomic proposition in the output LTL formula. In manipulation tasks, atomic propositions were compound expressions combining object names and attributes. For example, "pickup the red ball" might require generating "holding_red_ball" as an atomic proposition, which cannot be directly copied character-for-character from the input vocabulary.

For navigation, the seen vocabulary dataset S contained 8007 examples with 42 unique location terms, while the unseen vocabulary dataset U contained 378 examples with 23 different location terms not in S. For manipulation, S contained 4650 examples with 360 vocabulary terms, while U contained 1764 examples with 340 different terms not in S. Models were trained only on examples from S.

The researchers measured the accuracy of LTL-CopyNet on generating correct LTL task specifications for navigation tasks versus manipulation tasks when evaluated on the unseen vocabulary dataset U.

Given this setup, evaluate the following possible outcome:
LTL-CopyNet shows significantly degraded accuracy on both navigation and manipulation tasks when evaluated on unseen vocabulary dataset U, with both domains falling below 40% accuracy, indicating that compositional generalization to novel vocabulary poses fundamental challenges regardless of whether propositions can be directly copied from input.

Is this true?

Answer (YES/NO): NO